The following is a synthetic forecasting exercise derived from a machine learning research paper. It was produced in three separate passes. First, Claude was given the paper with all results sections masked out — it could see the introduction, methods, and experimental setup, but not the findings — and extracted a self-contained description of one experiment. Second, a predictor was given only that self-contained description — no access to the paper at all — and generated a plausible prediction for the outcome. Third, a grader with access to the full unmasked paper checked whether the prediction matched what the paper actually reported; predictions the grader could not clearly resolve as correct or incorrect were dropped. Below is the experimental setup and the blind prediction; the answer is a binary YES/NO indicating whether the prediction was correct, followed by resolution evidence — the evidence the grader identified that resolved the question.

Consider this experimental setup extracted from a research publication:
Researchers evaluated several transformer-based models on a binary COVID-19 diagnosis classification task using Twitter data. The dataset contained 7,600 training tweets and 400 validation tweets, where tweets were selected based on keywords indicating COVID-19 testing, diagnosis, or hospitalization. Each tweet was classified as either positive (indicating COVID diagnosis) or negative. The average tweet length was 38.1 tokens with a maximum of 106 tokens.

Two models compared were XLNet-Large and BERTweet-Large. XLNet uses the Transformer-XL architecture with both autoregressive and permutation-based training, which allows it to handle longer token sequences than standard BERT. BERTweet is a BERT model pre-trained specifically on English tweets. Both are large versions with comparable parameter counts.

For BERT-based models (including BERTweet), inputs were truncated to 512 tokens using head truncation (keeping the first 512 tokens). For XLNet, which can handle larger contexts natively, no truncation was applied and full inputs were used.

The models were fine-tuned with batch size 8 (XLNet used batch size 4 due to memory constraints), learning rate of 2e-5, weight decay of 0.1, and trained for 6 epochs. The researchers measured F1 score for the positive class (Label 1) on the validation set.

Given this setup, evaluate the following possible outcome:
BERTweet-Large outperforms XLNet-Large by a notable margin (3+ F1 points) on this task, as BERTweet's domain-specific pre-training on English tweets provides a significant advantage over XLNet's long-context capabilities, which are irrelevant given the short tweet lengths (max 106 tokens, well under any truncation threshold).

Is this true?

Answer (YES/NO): YES